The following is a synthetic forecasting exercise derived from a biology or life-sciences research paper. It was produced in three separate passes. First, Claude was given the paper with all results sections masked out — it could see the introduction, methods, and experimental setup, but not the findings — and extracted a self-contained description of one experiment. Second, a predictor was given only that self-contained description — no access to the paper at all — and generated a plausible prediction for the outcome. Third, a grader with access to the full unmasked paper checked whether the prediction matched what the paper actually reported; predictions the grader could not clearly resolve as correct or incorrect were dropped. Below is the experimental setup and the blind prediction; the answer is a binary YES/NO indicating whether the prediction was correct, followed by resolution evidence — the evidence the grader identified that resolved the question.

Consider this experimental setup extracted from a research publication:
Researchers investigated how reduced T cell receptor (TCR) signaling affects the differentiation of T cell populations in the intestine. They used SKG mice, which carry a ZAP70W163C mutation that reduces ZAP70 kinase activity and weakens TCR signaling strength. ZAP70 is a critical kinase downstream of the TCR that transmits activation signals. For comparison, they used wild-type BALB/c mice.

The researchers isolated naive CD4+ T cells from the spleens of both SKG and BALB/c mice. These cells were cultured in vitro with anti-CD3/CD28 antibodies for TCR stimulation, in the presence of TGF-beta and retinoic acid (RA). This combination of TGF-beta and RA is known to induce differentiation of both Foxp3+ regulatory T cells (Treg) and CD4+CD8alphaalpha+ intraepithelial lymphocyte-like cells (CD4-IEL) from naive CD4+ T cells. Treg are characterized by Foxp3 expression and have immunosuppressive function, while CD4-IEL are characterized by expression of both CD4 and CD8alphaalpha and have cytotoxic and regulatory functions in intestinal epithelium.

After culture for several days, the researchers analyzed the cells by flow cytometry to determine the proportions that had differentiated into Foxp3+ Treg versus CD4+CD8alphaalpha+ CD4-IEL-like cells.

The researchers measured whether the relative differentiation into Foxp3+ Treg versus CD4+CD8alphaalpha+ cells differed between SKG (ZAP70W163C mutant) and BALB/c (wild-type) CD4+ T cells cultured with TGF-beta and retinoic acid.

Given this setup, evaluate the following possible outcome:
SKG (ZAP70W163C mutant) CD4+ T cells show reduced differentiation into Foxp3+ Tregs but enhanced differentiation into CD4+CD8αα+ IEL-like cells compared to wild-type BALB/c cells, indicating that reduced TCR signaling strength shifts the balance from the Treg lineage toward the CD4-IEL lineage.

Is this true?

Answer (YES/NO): NO